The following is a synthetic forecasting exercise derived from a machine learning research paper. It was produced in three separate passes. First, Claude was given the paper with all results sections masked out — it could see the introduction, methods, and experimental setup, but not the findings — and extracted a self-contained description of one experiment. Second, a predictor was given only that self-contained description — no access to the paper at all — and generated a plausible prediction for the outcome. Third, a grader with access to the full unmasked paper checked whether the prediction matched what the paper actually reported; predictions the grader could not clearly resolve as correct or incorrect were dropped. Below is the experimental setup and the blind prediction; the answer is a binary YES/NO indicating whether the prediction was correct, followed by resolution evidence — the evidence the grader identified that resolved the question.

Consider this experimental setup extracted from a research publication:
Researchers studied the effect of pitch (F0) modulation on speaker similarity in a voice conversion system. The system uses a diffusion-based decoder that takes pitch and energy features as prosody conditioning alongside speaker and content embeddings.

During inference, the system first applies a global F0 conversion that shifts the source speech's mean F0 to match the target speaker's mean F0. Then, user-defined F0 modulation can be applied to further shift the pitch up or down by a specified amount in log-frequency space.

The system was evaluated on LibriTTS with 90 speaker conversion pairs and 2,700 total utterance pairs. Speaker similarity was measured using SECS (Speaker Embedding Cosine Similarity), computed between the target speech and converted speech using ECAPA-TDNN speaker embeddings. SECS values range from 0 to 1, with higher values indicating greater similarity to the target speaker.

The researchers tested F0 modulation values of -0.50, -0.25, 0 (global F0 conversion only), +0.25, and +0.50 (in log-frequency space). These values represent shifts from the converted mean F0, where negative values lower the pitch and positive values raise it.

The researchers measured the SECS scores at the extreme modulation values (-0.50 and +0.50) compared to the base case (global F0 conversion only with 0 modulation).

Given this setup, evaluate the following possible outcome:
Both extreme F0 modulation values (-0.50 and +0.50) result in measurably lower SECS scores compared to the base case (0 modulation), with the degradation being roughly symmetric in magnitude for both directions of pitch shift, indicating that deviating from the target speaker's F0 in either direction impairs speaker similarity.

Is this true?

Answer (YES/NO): NO